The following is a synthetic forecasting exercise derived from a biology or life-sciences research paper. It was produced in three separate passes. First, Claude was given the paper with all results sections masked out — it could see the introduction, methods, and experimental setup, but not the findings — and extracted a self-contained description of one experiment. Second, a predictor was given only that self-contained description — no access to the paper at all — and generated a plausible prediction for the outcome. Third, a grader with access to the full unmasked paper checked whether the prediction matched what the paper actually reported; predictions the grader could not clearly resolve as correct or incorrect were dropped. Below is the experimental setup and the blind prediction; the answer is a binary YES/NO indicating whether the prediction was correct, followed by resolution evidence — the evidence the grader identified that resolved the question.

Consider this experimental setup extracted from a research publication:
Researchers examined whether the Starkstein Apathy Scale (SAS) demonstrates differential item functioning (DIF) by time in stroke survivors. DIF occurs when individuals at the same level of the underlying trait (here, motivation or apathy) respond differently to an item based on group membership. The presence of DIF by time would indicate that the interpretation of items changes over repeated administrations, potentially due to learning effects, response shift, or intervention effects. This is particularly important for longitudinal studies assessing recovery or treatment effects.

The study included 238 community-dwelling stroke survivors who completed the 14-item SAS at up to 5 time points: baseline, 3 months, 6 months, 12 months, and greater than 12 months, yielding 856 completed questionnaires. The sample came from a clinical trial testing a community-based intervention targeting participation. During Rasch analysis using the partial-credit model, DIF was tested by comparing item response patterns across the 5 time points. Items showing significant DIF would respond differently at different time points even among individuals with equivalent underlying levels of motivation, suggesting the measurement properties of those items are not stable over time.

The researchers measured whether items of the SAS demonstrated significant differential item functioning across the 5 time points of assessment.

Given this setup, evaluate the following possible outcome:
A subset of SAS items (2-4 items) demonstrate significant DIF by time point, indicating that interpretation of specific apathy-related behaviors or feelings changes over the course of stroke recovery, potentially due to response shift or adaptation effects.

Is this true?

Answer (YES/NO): NO